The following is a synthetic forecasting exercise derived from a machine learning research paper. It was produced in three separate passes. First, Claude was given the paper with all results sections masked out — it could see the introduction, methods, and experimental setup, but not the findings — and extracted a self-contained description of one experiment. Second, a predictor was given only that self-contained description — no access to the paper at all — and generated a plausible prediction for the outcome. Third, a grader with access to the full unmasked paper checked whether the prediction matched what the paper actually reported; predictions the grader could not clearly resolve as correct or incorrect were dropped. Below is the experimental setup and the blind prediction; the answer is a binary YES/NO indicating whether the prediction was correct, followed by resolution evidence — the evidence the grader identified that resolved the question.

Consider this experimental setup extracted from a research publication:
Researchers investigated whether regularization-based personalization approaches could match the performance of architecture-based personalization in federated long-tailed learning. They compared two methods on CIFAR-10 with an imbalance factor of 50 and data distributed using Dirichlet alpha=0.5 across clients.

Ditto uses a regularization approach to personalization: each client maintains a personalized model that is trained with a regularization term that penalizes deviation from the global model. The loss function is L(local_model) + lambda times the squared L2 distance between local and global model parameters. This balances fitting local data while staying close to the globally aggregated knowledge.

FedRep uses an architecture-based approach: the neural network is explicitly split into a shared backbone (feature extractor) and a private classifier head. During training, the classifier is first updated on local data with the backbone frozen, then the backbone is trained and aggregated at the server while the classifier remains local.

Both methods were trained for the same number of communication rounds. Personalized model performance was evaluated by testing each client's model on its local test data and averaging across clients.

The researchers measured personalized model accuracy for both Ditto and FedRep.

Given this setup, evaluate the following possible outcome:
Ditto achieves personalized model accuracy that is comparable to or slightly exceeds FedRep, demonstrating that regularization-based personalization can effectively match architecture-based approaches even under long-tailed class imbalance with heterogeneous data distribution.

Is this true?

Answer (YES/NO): NO